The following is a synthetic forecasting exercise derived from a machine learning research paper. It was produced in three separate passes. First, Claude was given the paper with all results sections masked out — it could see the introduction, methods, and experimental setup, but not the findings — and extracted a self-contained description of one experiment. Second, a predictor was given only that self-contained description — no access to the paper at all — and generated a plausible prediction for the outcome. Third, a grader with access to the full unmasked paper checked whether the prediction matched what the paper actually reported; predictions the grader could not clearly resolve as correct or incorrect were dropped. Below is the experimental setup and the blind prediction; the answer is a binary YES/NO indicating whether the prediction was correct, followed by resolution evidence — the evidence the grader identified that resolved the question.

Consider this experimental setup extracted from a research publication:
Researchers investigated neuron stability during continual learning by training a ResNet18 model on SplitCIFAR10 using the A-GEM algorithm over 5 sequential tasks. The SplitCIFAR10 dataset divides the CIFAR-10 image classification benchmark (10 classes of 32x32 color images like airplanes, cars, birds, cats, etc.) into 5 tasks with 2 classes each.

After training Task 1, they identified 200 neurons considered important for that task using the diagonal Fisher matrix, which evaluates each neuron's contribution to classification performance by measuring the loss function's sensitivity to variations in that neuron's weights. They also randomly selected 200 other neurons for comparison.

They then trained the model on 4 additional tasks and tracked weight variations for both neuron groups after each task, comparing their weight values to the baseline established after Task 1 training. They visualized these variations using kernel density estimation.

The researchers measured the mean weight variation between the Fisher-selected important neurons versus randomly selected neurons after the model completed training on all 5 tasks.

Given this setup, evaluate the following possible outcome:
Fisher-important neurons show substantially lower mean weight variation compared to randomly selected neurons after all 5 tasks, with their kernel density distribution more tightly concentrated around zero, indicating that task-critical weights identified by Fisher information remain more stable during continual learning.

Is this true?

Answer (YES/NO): YES